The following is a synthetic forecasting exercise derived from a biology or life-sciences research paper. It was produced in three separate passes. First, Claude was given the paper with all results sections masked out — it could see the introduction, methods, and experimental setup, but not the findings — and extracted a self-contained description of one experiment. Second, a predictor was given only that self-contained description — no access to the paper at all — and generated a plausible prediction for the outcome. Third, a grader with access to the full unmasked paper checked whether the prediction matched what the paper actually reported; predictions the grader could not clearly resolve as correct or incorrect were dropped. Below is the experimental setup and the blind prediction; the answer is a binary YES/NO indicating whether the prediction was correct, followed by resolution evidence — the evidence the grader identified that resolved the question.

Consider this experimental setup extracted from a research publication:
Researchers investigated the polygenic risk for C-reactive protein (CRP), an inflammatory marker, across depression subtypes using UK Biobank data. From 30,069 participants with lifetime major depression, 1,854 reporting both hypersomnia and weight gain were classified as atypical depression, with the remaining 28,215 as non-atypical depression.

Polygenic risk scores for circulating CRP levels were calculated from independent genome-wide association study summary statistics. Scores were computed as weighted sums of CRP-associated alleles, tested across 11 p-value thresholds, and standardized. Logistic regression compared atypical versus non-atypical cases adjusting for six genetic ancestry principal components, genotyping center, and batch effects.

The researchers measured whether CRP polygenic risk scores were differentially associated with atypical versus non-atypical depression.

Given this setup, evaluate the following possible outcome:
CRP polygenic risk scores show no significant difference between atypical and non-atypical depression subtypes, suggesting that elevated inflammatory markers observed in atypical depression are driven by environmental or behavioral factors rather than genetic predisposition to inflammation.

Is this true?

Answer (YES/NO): NO